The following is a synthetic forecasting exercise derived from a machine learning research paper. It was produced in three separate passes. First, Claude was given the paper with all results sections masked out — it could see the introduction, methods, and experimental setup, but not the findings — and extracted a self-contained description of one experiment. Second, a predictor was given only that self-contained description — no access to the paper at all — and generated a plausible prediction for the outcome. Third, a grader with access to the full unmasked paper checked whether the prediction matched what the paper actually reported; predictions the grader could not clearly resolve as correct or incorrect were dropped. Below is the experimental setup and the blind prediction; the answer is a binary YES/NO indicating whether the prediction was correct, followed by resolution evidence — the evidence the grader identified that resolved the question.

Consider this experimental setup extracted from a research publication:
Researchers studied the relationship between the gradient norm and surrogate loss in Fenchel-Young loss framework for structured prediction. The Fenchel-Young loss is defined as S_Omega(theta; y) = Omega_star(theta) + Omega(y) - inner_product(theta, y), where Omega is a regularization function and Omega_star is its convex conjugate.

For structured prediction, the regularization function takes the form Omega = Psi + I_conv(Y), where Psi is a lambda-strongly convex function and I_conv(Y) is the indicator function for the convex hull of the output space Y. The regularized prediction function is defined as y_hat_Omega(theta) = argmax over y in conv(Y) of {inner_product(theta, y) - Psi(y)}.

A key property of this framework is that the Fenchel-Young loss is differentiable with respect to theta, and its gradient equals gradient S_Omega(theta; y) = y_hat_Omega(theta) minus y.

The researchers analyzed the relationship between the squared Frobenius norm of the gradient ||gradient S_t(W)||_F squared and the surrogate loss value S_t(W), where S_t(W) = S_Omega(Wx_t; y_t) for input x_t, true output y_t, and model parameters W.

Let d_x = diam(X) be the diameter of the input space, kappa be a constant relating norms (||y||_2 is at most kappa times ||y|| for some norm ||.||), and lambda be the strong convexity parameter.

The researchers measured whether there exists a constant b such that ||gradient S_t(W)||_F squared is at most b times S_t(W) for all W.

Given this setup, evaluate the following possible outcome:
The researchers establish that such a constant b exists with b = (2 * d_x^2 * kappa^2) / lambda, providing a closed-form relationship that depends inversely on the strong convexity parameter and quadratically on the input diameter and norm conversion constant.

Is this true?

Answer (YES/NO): YES